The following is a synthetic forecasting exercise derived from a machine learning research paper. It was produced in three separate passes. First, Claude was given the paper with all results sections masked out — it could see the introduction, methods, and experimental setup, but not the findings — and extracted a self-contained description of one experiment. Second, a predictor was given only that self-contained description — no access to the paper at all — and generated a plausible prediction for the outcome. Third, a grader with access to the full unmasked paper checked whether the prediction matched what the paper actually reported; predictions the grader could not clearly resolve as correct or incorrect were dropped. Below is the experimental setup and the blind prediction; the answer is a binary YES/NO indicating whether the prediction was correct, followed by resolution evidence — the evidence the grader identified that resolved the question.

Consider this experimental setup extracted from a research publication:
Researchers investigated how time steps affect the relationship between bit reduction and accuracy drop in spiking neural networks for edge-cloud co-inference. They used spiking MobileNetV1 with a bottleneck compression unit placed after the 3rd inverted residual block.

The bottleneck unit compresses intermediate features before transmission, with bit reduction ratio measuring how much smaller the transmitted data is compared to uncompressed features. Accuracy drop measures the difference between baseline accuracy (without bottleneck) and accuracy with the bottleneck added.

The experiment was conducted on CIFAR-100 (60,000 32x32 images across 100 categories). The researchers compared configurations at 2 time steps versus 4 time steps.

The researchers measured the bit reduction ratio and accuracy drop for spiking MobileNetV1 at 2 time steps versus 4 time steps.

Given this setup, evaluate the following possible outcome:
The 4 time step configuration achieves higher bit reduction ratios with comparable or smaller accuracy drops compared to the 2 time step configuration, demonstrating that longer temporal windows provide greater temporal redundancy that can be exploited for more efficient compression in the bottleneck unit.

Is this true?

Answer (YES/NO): NO